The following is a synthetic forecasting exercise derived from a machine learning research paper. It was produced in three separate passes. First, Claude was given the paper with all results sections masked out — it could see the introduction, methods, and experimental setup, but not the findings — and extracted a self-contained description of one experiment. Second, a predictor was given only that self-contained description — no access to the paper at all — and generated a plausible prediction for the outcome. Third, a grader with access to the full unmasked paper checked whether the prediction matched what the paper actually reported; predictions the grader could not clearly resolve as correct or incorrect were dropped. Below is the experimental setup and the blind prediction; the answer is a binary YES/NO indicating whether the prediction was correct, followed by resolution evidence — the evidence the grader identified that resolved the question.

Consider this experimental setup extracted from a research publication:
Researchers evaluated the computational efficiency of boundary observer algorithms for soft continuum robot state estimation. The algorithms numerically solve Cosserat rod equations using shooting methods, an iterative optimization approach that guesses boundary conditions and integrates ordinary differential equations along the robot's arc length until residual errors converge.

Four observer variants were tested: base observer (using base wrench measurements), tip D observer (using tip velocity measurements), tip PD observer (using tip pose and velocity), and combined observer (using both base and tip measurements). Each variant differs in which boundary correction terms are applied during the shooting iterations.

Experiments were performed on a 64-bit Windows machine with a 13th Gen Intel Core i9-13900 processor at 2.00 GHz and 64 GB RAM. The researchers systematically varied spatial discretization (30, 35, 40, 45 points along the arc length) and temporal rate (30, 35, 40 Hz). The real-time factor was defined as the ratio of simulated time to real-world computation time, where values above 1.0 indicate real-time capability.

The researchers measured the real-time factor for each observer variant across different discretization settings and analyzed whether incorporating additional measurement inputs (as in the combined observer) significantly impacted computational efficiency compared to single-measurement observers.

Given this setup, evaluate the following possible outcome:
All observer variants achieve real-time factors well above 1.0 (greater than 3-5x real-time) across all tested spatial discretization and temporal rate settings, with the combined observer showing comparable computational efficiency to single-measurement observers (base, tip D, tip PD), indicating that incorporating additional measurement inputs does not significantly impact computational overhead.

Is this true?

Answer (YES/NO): NO